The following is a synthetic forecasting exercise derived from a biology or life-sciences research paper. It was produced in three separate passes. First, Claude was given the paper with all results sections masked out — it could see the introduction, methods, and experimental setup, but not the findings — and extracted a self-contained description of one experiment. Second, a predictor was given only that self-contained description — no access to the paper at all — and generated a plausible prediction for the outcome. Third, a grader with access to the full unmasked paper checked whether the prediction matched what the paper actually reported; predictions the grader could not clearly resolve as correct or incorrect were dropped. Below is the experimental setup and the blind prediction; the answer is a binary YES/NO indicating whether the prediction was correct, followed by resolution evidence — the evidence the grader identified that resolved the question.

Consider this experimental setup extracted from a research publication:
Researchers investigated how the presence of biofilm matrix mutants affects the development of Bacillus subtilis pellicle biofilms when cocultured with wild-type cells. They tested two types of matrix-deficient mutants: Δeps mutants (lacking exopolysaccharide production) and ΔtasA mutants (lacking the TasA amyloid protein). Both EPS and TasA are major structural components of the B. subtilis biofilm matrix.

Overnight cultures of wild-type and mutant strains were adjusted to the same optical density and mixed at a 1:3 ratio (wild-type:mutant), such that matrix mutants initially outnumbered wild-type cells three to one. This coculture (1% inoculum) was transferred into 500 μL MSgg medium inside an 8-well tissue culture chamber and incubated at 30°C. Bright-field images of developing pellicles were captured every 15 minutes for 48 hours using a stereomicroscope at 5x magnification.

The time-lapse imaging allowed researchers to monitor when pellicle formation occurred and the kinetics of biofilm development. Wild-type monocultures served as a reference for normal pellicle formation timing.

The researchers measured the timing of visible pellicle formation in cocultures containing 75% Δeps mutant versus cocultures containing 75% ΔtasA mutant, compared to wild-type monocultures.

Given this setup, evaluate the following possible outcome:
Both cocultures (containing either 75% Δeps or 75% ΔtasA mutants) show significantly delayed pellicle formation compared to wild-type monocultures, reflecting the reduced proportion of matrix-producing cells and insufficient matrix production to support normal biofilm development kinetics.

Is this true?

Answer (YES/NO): NO